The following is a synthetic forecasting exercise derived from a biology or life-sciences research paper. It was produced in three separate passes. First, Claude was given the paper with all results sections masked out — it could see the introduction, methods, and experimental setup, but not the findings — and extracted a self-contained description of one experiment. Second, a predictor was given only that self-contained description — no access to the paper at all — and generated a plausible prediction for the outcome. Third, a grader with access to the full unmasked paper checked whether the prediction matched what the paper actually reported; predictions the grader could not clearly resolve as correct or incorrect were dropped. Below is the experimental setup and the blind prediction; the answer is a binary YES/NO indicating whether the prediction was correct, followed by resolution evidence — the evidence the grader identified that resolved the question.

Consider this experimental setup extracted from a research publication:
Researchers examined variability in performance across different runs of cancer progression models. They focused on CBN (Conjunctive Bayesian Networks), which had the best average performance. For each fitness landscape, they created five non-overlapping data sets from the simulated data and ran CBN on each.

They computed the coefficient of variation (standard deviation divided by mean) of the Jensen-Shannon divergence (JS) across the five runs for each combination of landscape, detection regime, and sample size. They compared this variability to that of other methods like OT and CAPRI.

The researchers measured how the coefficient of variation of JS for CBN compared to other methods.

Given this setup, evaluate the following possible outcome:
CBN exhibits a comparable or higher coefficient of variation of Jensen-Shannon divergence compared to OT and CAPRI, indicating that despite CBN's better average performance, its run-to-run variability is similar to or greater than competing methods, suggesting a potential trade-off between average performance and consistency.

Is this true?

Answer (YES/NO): YES